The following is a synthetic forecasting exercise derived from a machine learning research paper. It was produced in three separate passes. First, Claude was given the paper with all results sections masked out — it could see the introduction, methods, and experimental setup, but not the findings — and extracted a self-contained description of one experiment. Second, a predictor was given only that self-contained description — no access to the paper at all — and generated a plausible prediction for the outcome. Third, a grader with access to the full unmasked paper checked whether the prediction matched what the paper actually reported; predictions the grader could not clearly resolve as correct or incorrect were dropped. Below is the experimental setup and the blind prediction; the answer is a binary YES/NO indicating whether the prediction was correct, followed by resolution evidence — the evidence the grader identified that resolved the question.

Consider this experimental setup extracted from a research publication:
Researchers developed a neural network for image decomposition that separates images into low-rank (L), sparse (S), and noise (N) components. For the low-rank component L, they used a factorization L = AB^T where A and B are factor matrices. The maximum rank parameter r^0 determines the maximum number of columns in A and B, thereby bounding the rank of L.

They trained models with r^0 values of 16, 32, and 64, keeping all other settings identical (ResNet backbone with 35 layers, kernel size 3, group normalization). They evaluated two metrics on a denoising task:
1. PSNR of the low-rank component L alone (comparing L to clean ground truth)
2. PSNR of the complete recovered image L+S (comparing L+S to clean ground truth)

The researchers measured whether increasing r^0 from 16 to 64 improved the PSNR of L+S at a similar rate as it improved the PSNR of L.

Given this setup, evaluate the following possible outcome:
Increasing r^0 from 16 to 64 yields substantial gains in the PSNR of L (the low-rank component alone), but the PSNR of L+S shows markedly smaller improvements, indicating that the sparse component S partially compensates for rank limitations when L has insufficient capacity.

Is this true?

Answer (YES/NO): YES